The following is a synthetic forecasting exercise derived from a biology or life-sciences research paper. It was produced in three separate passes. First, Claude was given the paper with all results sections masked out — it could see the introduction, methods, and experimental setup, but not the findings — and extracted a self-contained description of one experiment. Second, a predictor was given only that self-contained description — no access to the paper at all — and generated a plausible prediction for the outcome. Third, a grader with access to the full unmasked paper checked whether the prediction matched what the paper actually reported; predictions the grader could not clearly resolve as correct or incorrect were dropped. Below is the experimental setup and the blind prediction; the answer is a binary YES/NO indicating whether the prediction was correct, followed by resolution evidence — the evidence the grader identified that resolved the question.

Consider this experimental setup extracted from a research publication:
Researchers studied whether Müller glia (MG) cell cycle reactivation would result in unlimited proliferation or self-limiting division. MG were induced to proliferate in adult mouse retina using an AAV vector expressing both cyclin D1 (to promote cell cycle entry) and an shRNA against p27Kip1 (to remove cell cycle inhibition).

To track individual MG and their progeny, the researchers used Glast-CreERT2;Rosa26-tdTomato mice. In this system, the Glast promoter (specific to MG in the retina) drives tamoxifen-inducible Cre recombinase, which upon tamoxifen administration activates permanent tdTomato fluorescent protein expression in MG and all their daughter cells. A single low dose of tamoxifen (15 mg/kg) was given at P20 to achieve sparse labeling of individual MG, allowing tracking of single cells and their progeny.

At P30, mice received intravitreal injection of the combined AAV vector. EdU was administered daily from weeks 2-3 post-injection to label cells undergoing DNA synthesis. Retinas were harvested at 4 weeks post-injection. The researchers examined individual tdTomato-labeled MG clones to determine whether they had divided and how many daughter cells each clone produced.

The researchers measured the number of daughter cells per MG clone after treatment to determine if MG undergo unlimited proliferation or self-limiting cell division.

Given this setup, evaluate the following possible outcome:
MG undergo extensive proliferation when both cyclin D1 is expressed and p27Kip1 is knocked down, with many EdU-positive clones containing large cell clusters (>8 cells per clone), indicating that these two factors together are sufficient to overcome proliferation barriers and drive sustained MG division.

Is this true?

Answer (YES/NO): NO